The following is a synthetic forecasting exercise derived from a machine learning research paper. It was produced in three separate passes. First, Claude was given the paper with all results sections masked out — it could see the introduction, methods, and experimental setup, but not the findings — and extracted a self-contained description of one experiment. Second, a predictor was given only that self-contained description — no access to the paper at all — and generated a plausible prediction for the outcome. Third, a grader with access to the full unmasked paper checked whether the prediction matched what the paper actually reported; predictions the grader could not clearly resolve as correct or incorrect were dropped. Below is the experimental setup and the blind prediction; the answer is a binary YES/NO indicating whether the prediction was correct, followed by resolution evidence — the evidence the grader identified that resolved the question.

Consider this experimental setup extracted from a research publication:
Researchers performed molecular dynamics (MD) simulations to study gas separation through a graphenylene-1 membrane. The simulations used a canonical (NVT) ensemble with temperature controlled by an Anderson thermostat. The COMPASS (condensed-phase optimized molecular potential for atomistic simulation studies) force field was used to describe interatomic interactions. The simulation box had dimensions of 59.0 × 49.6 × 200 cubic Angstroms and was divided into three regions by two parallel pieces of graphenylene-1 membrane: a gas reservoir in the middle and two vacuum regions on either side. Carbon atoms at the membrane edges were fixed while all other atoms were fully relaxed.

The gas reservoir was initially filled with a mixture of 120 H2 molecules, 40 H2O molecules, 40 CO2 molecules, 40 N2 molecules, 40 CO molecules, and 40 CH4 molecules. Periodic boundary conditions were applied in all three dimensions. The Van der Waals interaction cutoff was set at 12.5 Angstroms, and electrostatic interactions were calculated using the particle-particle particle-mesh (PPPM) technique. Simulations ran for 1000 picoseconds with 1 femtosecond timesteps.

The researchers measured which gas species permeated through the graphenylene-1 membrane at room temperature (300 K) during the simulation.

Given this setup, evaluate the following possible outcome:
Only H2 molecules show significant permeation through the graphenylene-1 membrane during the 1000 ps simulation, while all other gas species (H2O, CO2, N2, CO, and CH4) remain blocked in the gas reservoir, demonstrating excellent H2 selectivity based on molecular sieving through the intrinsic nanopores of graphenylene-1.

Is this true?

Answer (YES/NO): YES